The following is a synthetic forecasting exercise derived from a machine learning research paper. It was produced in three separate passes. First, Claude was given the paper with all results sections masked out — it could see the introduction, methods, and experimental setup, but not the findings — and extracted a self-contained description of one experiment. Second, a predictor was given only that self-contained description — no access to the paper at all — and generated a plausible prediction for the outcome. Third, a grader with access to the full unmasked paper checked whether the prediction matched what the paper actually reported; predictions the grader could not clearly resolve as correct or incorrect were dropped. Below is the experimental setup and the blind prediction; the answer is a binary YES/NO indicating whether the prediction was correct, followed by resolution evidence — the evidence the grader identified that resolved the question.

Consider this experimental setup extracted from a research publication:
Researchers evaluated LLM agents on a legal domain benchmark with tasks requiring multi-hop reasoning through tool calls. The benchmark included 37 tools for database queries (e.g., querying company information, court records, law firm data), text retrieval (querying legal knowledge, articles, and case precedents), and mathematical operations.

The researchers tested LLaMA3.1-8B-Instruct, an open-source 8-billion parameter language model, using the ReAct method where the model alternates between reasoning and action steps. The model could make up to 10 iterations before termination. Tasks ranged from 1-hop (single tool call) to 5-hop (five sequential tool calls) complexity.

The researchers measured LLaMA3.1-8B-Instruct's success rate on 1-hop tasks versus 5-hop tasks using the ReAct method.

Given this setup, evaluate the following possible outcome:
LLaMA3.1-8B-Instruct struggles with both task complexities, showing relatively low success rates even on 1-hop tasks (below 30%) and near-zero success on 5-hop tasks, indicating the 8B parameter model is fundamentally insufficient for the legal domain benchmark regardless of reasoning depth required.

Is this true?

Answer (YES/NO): NO